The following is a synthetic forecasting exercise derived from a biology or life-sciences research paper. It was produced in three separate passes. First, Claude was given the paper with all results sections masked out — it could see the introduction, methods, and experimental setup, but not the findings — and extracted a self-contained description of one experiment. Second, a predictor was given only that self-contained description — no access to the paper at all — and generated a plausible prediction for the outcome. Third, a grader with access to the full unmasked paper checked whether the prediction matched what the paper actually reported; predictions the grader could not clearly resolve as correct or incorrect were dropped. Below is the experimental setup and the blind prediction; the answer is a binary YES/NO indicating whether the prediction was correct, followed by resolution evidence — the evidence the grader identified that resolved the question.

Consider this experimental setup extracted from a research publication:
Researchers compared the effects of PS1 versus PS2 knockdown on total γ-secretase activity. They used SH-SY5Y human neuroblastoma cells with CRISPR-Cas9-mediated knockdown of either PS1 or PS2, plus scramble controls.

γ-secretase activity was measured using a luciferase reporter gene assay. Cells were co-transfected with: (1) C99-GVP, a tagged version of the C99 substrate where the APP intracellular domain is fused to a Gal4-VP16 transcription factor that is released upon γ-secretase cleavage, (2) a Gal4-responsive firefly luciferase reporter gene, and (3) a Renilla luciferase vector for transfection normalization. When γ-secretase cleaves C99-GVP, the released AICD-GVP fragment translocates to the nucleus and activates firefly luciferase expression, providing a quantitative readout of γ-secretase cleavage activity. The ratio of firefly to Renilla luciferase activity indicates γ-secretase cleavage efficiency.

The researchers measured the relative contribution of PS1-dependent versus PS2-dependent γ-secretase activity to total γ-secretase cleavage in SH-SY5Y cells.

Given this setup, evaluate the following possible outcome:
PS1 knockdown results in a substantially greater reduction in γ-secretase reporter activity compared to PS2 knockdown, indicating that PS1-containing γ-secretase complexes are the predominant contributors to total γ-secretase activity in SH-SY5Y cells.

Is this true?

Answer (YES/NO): NO